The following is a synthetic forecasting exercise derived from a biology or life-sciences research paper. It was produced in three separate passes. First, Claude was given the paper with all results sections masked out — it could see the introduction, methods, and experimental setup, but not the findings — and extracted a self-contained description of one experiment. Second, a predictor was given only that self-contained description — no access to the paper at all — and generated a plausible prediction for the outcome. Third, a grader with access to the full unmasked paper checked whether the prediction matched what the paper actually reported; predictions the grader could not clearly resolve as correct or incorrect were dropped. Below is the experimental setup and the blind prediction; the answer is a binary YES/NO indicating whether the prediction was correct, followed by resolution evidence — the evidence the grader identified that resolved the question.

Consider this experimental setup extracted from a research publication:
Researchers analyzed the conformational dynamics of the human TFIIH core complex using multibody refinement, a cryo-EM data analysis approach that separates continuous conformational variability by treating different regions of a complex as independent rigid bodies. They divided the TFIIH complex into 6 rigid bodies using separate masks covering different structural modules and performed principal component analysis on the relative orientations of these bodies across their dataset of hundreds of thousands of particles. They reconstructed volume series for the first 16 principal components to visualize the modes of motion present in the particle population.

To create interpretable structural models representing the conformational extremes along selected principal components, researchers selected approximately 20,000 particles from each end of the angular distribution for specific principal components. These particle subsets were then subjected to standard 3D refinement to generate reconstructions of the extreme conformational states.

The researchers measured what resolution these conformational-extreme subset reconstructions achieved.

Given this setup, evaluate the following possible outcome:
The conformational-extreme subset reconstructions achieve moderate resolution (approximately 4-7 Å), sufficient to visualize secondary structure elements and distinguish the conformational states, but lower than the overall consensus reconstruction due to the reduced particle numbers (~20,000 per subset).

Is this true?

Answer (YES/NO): NO